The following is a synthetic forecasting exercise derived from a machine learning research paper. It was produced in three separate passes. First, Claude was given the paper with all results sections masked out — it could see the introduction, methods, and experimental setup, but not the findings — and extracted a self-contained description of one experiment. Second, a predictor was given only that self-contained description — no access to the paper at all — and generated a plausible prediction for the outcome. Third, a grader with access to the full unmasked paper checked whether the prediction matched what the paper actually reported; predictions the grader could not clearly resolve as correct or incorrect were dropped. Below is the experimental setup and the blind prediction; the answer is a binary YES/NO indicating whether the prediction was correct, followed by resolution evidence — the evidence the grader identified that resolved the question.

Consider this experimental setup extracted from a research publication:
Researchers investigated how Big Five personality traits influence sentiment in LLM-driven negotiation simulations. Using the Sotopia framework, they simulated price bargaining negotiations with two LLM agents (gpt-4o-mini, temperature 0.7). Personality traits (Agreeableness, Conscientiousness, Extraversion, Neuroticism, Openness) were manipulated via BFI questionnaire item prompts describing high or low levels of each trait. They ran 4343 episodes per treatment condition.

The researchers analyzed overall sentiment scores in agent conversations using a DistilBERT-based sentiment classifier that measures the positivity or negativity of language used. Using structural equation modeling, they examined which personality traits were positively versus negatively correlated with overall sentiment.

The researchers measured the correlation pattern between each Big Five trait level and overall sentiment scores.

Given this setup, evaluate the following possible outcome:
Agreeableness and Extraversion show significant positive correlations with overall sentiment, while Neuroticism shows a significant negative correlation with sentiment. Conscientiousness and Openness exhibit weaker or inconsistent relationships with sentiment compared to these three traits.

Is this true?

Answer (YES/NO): NO